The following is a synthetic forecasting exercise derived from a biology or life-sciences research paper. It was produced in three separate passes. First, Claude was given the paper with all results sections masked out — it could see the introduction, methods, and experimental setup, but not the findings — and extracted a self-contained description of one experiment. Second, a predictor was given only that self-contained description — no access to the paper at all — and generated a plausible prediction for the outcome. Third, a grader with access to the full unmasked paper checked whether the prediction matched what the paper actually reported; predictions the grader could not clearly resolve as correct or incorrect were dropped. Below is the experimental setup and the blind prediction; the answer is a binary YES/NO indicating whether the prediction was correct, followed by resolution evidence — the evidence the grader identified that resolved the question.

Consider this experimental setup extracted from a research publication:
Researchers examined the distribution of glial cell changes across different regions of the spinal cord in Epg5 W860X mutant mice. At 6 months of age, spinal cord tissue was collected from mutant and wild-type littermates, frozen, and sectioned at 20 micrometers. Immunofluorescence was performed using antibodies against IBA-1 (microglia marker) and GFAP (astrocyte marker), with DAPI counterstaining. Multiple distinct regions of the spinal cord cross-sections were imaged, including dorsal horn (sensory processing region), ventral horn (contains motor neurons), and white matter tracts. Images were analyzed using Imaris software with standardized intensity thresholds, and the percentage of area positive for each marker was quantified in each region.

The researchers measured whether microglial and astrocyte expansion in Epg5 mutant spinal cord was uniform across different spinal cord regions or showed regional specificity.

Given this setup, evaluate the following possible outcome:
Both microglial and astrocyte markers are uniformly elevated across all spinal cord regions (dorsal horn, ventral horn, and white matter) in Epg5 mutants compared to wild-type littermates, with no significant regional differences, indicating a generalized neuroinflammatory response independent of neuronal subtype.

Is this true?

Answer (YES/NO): NO